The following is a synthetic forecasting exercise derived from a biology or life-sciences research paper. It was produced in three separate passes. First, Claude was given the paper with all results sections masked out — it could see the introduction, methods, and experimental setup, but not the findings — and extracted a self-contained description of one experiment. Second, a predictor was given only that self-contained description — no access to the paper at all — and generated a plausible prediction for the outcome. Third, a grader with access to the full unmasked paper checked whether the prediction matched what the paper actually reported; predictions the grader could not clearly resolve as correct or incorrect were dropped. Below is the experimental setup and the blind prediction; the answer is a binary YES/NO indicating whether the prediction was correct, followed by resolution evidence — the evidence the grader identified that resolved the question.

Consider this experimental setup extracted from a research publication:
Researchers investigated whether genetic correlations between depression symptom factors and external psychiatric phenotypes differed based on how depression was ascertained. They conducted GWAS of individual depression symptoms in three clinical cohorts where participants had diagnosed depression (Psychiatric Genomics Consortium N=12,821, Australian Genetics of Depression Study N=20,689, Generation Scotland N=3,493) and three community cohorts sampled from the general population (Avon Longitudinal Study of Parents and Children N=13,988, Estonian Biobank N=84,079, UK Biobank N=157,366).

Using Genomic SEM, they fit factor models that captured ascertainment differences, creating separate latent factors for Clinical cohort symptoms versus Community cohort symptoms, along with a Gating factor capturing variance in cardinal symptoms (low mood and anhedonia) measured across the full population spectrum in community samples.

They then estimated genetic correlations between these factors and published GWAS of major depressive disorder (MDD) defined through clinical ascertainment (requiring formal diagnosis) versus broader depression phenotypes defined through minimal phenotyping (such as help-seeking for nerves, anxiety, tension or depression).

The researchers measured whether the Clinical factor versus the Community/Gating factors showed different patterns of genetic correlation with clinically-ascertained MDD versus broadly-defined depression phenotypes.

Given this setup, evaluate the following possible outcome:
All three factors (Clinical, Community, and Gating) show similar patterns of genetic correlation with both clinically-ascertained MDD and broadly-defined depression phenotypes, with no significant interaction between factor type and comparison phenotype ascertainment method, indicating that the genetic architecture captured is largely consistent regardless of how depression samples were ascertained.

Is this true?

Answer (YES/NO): NO